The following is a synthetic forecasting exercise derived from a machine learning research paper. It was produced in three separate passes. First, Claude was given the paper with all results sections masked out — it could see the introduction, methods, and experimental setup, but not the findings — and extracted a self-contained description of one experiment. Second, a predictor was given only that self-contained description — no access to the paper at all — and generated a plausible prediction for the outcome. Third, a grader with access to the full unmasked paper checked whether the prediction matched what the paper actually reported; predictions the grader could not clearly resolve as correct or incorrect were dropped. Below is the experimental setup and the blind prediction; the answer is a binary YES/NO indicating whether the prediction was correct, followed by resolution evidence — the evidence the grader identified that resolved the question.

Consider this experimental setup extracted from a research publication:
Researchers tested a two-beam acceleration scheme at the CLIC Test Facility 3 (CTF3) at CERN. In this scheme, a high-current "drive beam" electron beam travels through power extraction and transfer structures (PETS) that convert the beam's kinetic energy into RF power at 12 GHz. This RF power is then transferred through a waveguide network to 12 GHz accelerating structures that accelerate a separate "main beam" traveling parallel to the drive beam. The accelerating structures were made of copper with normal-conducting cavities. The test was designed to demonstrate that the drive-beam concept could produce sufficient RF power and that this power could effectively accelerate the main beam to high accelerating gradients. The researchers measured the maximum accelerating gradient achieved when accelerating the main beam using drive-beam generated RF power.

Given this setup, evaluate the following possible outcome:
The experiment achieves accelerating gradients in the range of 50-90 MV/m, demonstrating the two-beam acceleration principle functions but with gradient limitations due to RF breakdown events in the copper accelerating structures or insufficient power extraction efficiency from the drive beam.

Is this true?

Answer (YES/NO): NO